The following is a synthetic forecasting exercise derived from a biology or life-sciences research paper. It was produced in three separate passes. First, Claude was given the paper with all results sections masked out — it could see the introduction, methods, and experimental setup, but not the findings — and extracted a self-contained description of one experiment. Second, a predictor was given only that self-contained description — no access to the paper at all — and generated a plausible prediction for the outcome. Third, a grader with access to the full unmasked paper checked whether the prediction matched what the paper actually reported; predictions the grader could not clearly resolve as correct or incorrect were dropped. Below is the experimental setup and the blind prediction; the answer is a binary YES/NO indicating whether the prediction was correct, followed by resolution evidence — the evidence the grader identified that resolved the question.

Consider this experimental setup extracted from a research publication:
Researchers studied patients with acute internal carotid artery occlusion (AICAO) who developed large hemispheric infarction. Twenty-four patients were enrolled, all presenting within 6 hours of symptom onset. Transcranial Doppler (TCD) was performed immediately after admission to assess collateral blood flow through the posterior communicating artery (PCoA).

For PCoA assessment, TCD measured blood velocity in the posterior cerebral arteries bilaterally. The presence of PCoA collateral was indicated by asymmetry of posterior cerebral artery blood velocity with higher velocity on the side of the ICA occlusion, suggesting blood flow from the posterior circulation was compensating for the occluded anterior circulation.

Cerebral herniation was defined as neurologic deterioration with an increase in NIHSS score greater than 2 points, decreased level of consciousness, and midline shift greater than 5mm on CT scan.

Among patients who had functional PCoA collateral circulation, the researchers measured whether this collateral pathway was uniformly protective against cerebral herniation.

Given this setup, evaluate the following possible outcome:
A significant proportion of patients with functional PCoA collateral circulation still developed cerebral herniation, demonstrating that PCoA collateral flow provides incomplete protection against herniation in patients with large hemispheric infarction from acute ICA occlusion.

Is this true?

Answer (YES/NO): YES